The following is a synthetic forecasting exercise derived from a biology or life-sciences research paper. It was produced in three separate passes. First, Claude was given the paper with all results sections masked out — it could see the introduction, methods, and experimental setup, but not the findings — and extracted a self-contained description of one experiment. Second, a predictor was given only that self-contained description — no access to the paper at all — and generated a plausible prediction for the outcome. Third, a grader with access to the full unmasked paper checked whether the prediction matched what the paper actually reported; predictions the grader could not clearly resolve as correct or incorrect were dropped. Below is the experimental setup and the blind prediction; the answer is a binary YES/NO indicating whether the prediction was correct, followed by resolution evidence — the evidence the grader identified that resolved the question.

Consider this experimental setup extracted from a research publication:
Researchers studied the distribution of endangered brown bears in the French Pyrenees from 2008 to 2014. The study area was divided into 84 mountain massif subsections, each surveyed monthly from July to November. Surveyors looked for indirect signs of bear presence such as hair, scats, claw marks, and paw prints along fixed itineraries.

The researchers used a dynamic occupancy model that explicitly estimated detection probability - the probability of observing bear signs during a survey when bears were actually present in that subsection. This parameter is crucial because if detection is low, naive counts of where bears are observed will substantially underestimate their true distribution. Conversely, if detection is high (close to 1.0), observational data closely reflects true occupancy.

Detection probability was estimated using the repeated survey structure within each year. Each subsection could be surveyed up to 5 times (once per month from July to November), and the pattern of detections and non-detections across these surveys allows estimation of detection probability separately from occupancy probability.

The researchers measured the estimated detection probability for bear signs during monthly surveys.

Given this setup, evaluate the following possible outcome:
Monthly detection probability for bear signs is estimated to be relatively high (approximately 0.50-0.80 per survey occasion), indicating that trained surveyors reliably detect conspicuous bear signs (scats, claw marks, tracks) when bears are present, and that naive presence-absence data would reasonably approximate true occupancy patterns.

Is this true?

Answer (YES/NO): NO